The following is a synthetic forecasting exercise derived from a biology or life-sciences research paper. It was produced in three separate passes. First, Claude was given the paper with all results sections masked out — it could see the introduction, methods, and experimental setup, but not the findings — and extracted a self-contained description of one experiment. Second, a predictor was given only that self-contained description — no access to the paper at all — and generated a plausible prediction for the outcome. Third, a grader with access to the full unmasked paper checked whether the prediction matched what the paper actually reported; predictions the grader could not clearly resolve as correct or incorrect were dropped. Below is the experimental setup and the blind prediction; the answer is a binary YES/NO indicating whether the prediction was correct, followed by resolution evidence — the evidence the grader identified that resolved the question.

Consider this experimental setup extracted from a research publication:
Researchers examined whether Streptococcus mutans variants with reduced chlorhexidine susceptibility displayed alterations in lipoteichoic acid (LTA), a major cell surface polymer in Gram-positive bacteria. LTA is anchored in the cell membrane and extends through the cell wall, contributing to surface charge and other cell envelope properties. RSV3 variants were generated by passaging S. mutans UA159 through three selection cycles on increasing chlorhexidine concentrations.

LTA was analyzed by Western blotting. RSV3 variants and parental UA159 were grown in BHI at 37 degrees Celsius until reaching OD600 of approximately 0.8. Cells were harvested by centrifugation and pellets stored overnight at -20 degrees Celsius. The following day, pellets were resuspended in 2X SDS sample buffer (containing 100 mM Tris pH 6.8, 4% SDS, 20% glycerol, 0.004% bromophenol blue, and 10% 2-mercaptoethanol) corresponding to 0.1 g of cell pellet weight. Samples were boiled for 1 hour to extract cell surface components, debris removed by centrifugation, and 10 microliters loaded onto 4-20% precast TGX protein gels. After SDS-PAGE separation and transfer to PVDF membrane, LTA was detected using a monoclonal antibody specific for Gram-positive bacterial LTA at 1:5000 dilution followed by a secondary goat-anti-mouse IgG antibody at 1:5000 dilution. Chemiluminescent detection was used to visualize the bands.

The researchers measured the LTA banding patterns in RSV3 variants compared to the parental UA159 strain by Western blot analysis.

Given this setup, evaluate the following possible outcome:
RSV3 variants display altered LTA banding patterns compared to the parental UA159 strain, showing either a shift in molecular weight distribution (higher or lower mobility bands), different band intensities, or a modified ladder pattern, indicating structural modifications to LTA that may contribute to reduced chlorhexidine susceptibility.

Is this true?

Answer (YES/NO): YES